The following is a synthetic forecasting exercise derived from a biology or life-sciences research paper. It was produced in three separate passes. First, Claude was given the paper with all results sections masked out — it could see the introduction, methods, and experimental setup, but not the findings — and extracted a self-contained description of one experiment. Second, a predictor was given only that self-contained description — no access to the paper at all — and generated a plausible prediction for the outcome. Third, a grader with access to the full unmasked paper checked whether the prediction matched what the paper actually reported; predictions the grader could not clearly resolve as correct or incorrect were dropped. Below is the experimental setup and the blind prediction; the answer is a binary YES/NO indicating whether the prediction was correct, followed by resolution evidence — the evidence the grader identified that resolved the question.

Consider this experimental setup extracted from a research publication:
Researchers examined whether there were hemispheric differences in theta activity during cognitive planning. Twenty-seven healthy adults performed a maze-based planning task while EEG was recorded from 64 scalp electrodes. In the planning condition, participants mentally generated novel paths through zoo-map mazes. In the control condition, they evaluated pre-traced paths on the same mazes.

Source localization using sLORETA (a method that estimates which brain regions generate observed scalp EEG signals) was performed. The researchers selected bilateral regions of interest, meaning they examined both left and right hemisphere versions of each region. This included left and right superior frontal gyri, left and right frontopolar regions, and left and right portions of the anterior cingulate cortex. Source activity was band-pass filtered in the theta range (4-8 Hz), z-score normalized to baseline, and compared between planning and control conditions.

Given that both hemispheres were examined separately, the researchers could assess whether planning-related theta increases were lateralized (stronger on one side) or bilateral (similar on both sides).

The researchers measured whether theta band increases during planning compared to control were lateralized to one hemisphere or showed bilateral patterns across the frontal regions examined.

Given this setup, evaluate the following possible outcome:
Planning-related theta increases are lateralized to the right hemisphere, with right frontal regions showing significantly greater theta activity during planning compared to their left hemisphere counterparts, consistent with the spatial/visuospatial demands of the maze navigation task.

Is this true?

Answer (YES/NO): NO